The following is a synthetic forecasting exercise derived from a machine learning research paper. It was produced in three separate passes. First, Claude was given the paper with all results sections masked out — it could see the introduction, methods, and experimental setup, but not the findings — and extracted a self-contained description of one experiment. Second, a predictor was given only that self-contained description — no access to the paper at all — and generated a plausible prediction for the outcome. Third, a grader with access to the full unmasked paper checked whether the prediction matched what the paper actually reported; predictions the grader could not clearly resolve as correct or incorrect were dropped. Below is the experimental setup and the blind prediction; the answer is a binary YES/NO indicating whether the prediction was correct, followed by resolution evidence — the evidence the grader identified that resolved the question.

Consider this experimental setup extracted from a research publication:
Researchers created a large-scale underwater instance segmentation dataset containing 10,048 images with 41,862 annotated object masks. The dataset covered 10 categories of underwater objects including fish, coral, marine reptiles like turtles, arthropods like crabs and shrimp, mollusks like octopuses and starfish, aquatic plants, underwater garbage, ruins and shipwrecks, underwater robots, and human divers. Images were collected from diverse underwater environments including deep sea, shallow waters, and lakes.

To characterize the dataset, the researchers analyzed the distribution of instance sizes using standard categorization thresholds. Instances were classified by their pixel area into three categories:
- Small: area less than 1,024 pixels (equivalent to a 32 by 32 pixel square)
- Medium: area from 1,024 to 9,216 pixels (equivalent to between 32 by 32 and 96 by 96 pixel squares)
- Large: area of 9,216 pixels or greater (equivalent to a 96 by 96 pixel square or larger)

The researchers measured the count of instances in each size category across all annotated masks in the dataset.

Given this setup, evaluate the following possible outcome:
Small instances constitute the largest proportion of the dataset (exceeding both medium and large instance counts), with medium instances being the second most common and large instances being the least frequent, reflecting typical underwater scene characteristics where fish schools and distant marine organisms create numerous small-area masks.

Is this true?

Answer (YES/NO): YES